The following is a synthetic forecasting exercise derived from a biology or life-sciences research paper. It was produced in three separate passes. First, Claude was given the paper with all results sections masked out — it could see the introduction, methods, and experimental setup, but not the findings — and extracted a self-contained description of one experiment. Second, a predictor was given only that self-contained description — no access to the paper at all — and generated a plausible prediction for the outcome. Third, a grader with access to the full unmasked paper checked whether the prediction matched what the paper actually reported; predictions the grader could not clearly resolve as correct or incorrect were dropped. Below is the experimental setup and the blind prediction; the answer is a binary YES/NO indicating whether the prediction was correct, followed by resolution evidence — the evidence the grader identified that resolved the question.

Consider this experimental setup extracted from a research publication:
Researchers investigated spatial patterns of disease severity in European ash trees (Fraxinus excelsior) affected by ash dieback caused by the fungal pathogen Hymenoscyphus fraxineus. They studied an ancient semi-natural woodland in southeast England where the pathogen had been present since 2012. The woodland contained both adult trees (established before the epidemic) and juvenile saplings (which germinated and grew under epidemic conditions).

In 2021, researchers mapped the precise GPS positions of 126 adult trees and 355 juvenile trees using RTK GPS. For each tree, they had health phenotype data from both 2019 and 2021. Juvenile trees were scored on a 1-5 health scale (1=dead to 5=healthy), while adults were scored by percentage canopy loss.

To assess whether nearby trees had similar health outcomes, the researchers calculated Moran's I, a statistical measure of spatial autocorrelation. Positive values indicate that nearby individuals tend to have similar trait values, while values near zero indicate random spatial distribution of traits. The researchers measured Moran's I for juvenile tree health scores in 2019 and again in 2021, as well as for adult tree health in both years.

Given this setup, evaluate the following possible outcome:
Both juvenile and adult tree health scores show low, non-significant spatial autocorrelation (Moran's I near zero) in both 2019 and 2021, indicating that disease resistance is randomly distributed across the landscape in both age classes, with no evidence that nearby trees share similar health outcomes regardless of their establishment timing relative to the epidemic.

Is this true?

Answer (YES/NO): NO